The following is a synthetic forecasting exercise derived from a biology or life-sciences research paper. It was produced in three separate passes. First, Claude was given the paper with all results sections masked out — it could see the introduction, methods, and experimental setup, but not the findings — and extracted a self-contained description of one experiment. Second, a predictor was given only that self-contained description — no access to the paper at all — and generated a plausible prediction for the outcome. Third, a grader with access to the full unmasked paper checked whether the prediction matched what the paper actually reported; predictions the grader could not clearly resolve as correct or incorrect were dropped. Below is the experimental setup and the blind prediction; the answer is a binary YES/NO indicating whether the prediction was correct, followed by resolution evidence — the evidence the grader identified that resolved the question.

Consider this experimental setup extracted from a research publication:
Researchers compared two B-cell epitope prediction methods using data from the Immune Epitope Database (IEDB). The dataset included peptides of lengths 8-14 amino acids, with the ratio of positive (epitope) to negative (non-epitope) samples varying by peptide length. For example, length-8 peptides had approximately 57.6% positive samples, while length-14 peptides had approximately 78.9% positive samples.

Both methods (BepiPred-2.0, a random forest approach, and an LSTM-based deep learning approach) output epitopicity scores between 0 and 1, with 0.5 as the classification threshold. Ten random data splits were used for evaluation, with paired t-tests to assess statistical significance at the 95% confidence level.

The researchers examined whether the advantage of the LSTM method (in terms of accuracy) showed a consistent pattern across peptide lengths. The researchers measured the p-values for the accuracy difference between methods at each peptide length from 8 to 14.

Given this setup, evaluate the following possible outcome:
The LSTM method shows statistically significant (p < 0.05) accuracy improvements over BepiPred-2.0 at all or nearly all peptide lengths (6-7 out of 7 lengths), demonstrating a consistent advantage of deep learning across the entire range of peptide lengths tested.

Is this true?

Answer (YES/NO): YES